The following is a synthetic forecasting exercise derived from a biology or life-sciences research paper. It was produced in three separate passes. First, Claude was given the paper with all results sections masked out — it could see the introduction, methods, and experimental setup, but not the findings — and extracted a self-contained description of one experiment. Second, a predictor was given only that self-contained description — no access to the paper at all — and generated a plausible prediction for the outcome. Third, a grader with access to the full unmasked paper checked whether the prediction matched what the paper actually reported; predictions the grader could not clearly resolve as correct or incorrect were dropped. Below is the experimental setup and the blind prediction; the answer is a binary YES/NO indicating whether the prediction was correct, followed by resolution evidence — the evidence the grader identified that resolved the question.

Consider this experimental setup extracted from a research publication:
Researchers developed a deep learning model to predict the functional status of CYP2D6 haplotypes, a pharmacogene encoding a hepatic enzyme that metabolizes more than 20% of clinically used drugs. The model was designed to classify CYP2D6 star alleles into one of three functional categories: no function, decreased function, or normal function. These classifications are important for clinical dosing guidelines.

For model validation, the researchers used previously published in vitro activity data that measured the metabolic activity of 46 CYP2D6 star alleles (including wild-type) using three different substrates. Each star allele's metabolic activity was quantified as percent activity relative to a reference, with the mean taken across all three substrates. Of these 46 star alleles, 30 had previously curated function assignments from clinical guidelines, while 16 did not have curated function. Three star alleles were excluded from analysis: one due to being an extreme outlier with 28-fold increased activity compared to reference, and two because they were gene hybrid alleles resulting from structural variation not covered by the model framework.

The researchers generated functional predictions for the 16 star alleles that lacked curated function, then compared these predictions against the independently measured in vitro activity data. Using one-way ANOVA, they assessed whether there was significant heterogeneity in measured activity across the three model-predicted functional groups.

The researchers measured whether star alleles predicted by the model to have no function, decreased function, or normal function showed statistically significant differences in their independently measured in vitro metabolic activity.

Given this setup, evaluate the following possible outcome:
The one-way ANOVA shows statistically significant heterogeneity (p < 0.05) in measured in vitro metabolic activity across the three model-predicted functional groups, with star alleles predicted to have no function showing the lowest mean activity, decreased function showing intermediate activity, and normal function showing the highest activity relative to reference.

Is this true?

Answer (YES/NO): YES